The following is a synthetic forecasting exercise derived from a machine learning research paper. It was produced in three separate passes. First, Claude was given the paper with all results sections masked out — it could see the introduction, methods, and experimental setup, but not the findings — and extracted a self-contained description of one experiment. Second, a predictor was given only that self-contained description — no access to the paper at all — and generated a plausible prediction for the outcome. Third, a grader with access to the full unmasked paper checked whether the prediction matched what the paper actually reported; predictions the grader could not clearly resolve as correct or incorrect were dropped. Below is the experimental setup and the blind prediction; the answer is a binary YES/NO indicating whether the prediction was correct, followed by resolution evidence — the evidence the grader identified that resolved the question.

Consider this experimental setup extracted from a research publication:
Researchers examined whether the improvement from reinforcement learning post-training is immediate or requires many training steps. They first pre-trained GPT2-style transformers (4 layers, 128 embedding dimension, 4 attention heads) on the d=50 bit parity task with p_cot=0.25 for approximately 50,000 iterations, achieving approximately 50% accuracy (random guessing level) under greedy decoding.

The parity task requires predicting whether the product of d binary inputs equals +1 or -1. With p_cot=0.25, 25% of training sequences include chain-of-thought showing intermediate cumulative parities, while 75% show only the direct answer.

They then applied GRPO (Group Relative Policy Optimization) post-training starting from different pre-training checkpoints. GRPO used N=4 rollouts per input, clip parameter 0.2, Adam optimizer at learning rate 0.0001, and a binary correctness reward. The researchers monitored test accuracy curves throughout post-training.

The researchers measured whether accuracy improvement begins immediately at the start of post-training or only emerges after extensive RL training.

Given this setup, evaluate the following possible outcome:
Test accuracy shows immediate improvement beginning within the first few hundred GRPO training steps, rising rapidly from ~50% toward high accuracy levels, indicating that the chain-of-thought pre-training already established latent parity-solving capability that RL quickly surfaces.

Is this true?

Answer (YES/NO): YES